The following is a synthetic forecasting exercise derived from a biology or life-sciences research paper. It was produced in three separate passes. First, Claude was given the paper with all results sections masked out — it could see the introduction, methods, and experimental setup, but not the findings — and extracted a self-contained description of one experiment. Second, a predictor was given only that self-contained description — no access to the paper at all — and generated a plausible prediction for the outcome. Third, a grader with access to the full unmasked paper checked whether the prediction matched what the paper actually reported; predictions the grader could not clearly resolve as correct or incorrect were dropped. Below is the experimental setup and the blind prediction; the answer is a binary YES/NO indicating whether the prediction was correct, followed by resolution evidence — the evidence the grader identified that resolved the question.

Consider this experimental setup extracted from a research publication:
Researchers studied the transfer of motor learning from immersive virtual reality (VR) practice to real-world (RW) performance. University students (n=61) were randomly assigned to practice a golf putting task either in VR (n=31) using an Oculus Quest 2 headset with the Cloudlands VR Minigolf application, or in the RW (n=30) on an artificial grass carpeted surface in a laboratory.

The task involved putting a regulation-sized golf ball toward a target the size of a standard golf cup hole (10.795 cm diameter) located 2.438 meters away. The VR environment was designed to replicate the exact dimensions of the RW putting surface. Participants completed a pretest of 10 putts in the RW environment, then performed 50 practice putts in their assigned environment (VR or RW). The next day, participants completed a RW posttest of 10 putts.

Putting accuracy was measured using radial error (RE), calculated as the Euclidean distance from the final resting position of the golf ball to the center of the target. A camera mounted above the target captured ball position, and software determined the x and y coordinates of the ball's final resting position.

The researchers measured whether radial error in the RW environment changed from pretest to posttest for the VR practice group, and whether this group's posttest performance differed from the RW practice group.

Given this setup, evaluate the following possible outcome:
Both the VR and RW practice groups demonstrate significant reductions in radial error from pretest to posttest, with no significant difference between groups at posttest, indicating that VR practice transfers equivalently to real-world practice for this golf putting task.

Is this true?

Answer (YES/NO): YES